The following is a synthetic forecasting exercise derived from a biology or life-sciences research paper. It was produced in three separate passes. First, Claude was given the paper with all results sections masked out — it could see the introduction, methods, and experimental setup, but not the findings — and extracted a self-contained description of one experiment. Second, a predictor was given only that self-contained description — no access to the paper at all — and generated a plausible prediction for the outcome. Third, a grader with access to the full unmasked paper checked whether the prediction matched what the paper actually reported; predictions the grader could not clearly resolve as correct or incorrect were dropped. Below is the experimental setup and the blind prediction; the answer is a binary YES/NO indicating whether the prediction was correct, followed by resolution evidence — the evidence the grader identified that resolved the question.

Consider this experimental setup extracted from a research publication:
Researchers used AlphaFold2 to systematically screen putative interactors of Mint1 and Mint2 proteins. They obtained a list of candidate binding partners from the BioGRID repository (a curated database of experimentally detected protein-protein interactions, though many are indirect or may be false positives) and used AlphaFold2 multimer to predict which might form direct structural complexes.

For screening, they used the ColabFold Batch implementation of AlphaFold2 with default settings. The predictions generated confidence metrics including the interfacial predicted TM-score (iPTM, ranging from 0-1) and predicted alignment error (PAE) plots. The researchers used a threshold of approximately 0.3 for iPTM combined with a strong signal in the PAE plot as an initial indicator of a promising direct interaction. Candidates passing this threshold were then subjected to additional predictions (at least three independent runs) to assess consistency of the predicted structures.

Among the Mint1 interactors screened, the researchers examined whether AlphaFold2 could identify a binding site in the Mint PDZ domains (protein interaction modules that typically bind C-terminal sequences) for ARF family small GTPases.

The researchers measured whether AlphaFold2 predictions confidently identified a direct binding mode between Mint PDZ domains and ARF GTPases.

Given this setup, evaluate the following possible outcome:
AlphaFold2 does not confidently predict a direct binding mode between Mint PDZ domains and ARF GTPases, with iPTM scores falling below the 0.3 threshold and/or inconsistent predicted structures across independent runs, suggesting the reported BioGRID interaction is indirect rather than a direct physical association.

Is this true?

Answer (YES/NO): NO